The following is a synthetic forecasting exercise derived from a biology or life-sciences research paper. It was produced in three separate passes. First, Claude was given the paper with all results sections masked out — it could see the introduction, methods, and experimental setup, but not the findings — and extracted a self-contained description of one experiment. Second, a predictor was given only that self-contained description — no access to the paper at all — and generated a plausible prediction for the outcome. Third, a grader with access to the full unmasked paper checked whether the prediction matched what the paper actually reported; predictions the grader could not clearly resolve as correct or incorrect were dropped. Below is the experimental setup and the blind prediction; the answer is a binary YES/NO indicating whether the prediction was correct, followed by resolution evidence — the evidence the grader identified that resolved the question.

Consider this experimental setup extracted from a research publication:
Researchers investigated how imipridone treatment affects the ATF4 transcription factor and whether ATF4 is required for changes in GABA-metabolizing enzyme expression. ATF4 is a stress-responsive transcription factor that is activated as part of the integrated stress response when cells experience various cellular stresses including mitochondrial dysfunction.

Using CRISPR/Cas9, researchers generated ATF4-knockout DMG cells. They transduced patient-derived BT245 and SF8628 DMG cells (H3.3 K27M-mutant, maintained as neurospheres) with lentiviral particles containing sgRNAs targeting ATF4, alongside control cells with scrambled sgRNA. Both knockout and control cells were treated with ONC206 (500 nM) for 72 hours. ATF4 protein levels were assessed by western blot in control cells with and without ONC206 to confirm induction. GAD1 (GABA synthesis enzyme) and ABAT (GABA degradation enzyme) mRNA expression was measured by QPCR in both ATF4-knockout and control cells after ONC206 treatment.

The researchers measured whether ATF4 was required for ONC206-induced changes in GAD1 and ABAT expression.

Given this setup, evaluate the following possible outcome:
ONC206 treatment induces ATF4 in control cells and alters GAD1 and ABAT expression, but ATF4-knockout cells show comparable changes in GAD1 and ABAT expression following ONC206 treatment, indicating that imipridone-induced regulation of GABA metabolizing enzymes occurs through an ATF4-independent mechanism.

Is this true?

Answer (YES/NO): NO